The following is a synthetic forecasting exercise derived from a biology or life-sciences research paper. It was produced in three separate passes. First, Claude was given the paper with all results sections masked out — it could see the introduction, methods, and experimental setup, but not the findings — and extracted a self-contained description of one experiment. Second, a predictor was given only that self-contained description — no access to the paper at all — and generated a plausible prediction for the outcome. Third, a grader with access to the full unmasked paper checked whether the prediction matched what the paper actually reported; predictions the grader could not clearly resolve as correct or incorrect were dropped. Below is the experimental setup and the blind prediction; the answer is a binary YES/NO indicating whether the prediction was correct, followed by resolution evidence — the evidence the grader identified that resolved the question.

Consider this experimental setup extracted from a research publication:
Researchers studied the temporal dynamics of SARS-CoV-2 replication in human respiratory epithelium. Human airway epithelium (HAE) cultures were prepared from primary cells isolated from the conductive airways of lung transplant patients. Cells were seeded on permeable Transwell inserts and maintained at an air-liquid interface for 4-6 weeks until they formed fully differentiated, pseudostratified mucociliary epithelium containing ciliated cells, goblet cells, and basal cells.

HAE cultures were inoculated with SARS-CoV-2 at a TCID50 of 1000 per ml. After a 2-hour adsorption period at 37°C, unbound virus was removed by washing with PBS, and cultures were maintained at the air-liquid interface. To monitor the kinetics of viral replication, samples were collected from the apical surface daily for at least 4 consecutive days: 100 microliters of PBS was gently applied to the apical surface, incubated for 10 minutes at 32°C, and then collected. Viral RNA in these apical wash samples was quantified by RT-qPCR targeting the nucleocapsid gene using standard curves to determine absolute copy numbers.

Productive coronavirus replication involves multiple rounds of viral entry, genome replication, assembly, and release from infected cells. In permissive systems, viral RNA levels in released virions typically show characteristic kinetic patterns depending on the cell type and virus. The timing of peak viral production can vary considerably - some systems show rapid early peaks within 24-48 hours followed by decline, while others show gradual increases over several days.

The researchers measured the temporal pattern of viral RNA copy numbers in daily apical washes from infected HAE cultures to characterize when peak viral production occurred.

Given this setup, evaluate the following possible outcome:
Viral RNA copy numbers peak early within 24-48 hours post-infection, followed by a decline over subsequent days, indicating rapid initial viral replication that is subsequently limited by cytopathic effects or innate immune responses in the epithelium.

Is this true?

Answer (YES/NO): NO